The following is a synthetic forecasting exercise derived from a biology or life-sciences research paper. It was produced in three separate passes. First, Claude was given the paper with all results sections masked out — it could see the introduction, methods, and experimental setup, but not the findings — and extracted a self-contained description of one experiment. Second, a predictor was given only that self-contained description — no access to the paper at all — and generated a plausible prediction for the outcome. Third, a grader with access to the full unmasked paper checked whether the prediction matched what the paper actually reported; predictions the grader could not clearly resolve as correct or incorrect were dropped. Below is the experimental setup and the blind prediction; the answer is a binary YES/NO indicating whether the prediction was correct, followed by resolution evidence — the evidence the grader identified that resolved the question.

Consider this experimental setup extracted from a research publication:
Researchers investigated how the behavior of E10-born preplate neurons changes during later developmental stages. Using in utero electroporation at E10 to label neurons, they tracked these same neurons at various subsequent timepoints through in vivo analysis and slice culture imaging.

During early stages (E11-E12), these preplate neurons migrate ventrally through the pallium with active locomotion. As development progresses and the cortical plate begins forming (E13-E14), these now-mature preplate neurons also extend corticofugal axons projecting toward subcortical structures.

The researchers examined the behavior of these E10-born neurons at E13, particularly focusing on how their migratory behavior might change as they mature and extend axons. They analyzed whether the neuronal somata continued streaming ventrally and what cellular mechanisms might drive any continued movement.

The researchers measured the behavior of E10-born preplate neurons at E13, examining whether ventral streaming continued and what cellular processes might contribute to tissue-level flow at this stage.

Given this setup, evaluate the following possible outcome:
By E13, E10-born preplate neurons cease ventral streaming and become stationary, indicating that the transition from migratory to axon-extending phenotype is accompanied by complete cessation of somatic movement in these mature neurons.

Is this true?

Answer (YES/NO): NO